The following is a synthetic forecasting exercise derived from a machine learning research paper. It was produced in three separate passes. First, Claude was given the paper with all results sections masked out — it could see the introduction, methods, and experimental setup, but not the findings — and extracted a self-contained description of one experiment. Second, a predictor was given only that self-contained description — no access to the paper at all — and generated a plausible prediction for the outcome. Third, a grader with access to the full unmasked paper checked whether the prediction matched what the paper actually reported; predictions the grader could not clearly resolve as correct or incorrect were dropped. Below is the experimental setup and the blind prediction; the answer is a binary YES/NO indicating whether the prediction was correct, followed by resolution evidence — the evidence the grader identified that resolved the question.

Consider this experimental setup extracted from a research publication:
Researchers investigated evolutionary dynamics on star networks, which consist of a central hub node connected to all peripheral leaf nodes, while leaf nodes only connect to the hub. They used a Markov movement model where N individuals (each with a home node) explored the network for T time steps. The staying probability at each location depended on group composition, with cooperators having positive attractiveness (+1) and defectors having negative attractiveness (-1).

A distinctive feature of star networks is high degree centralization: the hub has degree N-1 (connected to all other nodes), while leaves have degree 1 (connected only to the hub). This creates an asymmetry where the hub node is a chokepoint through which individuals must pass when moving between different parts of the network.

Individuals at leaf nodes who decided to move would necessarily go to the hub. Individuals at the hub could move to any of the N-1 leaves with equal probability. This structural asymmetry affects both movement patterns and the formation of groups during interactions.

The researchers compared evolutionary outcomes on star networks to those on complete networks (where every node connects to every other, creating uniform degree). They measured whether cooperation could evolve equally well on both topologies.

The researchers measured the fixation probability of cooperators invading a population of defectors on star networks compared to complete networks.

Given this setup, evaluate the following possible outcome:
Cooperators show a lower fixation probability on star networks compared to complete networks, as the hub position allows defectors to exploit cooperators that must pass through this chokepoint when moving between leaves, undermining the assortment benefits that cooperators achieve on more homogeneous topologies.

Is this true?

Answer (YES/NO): YES